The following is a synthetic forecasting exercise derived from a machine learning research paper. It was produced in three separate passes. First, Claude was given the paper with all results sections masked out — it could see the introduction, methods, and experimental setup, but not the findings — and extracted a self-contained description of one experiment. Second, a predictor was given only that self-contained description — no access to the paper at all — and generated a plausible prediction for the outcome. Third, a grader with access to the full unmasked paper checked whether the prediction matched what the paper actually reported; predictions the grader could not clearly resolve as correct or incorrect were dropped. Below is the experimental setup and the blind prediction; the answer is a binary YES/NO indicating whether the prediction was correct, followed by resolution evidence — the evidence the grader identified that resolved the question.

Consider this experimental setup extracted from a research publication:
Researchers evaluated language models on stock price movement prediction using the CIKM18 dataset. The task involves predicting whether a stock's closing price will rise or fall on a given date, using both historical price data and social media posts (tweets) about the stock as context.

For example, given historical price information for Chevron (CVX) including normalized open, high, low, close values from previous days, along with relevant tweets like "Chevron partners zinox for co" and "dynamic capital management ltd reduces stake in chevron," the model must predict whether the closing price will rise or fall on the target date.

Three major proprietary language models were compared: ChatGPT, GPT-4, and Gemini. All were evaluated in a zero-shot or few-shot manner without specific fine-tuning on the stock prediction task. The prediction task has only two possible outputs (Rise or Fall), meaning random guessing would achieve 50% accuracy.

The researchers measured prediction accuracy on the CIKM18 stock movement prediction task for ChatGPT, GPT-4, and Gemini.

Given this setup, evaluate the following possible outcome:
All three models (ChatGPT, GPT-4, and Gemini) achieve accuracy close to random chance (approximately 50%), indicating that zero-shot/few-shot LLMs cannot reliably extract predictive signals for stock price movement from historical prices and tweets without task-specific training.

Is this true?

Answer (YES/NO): NO